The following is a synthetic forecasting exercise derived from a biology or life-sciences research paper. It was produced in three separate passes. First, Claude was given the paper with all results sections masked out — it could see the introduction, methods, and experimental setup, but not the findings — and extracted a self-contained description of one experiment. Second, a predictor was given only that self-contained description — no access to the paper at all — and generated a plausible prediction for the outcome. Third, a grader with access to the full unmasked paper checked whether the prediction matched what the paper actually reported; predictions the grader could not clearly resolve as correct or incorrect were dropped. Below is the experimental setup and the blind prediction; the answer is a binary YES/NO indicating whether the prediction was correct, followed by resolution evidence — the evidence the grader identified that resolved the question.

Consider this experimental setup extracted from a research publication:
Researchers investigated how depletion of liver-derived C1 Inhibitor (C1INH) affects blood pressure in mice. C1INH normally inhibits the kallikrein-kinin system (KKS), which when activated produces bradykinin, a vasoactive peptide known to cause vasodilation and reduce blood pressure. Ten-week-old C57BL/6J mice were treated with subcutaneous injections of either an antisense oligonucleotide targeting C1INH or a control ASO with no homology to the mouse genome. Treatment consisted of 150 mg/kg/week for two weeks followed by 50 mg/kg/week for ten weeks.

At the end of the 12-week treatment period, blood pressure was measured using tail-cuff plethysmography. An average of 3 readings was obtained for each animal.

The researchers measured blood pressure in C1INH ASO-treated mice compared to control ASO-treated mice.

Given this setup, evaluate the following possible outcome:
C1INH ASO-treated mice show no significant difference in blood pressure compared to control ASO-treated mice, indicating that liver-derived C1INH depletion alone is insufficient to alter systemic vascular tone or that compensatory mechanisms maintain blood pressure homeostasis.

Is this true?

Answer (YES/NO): NO